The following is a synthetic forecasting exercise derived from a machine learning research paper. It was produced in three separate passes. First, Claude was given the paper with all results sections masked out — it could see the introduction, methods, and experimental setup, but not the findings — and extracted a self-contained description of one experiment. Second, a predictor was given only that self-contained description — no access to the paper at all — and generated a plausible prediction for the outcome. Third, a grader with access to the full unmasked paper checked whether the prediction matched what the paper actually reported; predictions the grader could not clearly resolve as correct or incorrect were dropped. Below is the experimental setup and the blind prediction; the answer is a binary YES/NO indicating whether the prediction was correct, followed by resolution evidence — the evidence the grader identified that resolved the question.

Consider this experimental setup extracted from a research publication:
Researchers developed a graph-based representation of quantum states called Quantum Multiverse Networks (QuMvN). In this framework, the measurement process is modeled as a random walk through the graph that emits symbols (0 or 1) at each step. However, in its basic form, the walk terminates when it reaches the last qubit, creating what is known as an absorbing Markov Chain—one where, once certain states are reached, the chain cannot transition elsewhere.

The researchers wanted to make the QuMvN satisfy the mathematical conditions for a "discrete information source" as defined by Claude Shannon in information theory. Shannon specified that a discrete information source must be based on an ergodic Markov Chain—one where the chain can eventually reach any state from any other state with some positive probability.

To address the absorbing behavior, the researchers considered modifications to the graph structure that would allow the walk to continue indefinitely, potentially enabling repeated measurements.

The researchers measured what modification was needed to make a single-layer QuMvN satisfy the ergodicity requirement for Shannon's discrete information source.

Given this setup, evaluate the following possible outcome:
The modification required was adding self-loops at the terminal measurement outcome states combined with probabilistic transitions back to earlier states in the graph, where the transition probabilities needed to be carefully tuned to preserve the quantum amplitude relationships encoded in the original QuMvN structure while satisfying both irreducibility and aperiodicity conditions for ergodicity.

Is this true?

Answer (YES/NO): NO